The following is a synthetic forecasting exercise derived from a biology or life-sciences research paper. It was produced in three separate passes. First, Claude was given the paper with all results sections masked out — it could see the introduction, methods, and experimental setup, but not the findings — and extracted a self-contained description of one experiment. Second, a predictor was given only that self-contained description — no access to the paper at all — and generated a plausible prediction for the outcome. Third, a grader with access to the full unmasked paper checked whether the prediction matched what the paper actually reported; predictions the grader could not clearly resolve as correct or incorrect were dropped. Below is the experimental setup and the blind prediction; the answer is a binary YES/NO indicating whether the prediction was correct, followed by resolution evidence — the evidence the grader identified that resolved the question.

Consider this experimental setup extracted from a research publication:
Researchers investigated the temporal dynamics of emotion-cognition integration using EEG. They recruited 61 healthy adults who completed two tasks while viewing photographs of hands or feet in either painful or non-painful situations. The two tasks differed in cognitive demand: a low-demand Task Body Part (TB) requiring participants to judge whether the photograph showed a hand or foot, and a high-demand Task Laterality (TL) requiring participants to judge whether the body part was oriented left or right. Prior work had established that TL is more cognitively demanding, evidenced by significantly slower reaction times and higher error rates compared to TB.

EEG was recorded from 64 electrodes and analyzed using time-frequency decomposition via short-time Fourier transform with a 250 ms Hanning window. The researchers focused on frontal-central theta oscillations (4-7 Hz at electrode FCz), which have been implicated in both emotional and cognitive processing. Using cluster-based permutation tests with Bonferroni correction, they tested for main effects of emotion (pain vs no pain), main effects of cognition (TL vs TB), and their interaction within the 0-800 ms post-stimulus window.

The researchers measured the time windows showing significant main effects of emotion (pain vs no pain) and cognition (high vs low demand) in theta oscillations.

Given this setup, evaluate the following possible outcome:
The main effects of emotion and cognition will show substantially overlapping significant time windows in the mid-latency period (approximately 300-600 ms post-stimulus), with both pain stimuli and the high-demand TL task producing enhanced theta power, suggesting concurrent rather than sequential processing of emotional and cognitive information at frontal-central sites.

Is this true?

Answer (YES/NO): NO